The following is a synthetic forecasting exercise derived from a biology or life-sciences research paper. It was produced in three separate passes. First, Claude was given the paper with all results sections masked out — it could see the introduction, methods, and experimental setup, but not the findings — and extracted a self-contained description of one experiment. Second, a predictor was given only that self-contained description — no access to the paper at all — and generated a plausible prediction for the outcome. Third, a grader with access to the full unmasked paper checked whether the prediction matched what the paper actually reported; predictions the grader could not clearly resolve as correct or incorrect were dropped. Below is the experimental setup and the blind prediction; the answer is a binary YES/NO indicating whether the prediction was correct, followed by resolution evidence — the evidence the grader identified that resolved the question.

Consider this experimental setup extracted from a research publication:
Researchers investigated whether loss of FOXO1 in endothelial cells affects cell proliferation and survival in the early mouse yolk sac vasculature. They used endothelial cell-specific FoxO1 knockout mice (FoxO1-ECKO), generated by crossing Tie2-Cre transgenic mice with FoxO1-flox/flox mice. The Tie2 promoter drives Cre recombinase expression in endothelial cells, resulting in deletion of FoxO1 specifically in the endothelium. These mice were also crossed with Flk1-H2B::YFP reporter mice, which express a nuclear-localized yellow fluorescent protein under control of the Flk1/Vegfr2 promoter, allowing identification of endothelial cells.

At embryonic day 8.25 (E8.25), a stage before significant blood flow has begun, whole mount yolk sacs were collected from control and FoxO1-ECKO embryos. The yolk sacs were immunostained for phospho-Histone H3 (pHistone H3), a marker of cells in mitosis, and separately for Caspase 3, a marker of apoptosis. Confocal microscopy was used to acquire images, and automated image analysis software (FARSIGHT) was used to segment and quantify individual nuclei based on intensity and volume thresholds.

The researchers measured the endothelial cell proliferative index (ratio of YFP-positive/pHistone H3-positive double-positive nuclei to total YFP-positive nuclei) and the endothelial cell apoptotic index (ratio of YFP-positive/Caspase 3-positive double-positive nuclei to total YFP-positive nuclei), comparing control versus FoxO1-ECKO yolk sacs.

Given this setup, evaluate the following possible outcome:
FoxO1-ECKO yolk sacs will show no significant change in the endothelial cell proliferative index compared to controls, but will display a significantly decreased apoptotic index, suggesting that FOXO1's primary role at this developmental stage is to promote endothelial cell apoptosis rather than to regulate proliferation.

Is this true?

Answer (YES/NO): NO